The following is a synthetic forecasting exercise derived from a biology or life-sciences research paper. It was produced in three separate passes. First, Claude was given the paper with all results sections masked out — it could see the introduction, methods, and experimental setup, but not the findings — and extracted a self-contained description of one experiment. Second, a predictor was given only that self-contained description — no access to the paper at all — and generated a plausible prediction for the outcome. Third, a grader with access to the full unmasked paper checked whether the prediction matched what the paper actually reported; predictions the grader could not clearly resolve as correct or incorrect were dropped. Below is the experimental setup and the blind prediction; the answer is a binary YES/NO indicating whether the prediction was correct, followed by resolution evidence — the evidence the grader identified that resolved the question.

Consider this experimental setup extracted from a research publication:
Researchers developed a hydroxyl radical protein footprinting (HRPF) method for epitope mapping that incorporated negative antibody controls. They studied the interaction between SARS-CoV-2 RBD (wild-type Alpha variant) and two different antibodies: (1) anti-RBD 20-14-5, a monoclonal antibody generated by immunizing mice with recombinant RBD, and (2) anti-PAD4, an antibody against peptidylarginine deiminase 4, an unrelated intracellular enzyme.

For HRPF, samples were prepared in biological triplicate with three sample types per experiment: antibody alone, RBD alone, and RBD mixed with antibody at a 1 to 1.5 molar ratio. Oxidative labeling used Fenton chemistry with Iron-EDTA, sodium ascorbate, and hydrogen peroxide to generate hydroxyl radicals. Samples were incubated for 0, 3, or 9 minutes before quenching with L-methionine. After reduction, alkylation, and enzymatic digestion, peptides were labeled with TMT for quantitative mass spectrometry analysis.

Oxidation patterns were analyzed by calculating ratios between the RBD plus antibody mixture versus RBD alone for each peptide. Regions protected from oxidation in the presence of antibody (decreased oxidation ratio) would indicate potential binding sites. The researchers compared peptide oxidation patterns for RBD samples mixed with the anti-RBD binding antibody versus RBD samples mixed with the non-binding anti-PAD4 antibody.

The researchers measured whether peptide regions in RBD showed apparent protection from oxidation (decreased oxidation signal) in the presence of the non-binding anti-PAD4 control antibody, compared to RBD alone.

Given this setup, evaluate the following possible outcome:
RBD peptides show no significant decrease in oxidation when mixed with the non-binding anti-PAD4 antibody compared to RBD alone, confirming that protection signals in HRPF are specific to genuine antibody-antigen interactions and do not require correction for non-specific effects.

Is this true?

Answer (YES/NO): NO